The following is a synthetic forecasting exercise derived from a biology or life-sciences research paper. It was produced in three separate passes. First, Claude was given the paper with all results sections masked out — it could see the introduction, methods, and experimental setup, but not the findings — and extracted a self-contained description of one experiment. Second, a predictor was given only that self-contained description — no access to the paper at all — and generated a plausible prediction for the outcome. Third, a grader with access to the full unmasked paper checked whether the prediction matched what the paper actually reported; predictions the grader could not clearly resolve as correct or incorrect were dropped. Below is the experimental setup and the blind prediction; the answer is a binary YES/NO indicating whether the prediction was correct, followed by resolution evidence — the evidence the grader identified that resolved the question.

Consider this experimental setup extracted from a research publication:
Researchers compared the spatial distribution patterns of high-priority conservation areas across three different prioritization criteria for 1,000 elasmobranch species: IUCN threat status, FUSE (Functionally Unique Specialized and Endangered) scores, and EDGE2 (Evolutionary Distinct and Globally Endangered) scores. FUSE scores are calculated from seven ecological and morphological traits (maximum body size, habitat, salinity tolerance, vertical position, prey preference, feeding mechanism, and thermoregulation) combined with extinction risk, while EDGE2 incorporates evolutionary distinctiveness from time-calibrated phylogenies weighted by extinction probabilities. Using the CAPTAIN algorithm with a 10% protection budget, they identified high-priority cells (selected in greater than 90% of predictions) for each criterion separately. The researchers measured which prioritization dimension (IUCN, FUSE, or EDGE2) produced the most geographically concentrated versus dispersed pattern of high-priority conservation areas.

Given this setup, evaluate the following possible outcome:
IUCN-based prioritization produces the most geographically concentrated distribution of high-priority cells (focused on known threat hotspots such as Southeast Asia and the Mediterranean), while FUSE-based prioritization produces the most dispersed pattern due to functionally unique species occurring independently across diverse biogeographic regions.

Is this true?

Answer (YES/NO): NO